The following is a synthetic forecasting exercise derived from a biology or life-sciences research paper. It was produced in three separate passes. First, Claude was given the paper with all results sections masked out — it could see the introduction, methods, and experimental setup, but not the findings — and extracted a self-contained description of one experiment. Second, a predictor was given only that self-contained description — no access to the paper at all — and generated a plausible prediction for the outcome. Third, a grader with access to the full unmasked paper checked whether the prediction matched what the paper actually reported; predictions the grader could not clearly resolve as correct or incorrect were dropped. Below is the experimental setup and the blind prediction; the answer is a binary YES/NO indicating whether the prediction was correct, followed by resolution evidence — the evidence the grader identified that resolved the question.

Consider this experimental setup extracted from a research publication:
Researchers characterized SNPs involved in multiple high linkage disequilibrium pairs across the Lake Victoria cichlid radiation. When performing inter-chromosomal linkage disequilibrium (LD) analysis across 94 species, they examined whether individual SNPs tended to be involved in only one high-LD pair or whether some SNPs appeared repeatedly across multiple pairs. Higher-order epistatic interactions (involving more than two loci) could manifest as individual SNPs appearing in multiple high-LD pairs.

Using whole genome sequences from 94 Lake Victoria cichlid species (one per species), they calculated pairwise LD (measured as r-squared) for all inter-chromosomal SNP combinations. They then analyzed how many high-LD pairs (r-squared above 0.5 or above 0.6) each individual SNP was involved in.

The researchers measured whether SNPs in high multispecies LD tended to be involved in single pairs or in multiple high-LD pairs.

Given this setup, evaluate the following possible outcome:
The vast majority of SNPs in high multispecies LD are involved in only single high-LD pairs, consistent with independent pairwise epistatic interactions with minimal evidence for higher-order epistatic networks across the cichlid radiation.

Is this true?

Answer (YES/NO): NO